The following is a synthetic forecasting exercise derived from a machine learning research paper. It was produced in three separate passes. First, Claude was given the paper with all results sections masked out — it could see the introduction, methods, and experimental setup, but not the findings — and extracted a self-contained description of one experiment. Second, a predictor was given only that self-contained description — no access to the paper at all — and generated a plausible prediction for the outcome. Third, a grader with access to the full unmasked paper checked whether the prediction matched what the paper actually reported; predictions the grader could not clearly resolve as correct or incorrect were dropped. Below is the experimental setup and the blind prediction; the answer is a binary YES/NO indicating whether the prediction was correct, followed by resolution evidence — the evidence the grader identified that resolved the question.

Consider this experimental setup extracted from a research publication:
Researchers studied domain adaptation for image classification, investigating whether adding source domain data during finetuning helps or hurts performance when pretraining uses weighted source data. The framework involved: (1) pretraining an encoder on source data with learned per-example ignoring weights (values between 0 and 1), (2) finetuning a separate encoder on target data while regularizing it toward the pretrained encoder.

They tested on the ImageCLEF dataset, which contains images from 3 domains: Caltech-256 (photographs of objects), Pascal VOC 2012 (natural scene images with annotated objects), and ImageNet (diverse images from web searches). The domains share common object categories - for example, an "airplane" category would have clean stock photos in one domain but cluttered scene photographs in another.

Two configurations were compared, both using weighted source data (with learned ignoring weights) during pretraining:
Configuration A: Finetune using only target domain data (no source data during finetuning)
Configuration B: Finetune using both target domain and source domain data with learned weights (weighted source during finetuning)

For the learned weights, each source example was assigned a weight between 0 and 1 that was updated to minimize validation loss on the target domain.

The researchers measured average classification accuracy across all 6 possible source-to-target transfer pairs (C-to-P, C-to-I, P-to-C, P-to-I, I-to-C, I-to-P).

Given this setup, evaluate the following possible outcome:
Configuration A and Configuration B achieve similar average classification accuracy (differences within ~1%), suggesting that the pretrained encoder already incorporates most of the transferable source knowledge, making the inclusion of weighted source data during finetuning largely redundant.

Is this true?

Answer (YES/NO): NO